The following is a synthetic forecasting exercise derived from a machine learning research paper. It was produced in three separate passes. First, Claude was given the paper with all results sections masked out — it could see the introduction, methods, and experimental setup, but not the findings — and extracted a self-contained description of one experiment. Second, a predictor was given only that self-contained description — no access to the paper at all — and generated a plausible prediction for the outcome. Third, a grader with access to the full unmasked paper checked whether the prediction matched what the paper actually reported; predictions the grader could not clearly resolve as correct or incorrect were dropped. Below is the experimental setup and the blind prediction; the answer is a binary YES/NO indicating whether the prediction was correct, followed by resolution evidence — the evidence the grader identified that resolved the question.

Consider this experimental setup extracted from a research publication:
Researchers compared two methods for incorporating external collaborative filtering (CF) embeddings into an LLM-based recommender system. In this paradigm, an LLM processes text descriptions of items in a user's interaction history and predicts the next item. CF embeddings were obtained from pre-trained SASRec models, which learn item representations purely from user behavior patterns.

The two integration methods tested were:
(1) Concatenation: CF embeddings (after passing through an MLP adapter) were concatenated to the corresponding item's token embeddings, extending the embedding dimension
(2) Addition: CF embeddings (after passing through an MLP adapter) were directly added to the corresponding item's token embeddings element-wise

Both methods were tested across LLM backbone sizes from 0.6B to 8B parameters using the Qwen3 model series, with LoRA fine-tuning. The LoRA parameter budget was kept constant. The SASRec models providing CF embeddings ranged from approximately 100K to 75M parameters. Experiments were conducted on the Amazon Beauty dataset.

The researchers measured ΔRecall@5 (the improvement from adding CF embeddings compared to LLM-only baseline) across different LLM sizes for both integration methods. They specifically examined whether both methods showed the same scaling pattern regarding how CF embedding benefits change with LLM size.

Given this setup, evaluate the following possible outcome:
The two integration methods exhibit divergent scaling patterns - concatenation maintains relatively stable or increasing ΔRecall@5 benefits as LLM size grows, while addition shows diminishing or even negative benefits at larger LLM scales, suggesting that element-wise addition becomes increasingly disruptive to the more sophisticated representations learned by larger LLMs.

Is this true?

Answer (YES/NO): NO